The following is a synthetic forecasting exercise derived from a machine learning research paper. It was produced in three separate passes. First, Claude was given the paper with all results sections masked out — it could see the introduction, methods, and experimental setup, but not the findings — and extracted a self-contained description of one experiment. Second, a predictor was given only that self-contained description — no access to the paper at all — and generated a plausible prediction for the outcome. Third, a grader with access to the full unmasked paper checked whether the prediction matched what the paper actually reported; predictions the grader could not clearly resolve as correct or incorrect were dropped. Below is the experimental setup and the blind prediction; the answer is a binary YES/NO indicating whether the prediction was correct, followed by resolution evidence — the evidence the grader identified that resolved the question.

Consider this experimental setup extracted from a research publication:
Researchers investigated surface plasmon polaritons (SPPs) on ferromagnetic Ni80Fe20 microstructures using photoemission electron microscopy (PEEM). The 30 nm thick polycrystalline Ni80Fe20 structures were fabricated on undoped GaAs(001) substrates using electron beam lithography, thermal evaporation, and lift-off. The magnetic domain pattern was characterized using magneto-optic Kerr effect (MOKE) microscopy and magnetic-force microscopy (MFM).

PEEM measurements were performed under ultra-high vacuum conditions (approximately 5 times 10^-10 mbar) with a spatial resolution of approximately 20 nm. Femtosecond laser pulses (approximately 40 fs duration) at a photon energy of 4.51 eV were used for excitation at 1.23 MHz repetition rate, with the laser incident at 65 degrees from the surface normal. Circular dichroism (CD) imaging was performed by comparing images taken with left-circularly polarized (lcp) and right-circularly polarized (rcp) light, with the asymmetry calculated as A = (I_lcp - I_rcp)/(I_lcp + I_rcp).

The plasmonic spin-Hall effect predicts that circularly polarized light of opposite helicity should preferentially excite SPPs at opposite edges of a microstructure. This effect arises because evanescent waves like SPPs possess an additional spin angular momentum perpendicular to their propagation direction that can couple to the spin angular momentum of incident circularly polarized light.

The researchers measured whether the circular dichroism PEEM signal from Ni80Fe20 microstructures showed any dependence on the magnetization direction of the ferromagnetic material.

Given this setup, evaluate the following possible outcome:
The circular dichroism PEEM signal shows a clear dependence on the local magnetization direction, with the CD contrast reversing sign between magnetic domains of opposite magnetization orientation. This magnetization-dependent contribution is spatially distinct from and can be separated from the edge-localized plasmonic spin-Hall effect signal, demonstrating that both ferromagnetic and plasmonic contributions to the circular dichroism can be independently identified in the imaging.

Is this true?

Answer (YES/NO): NO